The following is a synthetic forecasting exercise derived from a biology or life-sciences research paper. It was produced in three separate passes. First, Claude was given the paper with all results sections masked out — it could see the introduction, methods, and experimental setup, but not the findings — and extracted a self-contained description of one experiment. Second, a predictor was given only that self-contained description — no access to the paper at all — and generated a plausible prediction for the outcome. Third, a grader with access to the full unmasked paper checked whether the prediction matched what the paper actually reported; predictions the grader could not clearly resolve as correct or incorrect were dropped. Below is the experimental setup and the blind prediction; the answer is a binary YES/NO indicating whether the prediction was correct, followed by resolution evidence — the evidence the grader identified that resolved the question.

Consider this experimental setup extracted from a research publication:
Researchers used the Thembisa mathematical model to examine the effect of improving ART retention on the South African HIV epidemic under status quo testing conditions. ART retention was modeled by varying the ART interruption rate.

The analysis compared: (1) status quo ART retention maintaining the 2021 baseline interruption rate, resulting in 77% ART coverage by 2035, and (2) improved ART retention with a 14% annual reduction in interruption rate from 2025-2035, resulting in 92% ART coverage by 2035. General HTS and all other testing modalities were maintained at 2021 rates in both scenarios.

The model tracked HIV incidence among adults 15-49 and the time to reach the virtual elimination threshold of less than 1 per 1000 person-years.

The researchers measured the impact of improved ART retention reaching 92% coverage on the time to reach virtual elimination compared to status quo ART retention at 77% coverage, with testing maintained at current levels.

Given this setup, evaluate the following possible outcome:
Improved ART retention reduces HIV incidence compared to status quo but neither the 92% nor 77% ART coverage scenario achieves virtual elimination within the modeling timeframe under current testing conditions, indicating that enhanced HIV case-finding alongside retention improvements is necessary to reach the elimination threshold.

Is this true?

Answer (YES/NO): NO